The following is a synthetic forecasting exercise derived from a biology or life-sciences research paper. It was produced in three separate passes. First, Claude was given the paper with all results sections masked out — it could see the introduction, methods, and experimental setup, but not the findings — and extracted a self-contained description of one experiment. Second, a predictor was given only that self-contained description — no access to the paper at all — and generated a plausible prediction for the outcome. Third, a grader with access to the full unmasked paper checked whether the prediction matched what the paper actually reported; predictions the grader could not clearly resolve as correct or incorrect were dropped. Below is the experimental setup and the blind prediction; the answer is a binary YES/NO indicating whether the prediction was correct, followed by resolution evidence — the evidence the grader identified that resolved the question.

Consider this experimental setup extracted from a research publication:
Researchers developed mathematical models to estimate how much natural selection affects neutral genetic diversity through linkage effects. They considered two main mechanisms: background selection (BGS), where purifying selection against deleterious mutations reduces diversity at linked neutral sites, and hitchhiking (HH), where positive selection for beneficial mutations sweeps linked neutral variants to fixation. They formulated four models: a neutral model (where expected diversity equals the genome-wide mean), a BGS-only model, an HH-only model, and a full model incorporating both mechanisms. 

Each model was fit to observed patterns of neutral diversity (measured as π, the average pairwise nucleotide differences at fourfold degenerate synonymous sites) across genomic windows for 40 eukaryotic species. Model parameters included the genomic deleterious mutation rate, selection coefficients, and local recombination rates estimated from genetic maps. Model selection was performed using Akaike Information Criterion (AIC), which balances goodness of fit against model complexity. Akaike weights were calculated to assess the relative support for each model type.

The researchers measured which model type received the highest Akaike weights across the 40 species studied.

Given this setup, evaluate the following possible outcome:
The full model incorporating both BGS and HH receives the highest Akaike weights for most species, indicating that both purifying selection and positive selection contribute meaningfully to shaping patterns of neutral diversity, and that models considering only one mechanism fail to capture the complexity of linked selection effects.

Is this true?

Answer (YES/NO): NO